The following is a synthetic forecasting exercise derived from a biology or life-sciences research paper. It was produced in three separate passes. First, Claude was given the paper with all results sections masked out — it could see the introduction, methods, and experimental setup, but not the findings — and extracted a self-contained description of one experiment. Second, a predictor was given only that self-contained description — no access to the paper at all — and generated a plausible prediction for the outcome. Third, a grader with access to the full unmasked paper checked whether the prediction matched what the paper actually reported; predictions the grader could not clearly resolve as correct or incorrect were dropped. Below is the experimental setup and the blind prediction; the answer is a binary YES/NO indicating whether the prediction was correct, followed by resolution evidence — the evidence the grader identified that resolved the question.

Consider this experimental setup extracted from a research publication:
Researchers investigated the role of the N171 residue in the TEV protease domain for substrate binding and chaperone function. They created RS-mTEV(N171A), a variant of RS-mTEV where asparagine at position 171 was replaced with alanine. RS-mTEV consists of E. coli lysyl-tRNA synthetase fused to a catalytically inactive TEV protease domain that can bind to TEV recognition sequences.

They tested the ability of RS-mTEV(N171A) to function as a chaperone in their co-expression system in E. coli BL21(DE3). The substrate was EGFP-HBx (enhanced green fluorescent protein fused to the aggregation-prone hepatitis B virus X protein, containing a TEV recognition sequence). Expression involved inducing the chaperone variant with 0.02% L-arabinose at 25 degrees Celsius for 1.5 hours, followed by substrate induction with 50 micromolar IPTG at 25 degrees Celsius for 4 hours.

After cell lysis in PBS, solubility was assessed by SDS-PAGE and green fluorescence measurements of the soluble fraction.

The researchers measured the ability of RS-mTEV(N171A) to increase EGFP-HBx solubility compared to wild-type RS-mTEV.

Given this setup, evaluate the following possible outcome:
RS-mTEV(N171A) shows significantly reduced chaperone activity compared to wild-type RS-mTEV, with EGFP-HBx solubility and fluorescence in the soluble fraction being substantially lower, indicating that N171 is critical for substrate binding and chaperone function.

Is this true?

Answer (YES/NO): YES